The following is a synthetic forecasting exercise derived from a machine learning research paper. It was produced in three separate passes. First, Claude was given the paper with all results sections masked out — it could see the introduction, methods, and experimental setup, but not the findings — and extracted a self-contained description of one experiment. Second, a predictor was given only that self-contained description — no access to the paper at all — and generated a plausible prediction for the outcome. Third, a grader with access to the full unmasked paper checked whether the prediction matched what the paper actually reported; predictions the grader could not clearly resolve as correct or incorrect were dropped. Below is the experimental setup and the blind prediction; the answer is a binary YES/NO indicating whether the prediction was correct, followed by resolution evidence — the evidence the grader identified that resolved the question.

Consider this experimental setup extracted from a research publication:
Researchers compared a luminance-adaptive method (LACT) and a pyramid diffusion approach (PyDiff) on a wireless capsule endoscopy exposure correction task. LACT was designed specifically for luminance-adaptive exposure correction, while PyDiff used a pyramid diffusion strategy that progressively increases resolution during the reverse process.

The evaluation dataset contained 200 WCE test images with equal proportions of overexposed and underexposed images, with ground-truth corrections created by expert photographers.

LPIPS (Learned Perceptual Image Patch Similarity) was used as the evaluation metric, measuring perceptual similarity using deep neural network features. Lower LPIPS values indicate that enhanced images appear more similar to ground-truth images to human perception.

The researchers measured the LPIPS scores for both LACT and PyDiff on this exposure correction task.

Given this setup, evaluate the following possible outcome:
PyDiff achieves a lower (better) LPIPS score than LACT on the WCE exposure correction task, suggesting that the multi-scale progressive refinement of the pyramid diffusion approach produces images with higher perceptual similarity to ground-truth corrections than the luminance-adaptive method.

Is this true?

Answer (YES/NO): YES